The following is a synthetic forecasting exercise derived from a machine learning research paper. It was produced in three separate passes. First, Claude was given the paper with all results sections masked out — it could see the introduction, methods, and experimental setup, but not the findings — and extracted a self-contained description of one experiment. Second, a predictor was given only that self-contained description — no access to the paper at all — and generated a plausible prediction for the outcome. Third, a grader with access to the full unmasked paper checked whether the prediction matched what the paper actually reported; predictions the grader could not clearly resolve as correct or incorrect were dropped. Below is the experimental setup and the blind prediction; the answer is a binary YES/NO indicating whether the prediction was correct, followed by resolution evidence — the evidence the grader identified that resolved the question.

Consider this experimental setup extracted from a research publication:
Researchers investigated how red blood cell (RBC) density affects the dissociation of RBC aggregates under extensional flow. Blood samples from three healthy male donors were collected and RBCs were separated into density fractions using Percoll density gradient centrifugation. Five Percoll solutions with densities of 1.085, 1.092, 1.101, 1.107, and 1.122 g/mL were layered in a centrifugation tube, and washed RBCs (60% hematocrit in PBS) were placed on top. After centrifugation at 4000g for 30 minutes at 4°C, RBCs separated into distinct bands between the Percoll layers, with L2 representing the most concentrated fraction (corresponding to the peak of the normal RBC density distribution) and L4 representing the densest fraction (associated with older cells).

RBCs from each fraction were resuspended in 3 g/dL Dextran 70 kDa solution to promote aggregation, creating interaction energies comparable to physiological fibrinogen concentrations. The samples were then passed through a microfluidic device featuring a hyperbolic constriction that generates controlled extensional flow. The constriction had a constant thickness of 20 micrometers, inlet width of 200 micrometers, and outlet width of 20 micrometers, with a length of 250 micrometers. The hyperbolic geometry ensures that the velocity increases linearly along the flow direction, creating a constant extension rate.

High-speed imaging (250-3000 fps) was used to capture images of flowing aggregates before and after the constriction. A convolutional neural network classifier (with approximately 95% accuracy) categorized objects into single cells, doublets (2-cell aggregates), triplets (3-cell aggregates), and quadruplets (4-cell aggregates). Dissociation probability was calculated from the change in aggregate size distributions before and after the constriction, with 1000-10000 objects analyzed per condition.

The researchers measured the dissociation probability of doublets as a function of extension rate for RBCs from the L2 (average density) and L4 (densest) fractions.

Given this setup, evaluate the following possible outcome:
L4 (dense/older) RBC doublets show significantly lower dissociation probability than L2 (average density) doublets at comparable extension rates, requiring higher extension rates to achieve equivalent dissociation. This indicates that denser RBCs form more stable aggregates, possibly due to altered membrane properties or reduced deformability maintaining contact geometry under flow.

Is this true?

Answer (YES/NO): YES